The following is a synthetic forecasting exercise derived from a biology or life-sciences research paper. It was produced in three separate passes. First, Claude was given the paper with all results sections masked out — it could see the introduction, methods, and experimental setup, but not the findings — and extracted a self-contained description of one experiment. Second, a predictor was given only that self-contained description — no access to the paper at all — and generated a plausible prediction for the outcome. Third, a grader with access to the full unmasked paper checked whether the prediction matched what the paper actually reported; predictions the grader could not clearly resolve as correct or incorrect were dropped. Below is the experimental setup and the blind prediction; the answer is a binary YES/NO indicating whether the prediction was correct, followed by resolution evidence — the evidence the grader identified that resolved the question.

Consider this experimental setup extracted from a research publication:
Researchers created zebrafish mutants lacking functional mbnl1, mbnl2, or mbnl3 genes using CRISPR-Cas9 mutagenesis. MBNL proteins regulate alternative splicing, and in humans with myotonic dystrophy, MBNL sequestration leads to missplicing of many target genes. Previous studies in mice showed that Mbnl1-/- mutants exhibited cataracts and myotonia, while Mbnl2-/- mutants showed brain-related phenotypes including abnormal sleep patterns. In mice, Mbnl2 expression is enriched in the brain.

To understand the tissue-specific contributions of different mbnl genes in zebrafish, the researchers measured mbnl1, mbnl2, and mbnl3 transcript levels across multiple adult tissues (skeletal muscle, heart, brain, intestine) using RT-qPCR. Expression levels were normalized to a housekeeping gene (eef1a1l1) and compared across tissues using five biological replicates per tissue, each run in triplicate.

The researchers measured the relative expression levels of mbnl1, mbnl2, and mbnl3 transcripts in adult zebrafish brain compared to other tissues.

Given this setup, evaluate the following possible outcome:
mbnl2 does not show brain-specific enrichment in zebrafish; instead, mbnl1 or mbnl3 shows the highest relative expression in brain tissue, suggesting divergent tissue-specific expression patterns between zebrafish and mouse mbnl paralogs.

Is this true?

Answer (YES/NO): NO